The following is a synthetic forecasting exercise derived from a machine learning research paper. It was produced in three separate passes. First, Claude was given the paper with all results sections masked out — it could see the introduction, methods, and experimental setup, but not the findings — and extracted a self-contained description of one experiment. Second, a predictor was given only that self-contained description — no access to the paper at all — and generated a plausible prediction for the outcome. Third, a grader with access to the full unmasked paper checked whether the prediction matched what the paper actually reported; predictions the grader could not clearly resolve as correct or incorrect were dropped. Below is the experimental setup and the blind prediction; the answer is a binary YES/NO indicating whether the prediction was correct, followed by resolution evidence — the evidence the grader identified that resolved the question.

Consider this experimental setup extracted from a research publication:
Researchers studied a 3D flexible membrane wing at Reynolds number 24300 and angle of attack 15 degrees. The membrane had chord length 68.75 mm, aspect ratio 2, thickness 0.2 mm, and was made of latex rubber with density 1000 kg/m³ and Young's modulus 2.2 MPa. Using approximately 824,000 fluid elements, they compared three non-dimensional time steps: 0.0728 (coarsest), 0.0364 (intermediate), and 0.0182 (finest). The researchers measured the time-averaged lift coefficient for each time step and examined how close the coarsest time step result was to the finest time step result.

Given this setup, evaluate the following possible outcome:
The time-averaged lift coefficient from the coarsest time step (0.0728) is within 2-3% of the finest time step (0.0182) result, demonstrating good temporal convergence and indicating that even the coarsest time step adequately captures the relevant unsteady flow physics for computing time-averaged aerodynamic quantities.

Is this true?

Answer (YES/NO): NO